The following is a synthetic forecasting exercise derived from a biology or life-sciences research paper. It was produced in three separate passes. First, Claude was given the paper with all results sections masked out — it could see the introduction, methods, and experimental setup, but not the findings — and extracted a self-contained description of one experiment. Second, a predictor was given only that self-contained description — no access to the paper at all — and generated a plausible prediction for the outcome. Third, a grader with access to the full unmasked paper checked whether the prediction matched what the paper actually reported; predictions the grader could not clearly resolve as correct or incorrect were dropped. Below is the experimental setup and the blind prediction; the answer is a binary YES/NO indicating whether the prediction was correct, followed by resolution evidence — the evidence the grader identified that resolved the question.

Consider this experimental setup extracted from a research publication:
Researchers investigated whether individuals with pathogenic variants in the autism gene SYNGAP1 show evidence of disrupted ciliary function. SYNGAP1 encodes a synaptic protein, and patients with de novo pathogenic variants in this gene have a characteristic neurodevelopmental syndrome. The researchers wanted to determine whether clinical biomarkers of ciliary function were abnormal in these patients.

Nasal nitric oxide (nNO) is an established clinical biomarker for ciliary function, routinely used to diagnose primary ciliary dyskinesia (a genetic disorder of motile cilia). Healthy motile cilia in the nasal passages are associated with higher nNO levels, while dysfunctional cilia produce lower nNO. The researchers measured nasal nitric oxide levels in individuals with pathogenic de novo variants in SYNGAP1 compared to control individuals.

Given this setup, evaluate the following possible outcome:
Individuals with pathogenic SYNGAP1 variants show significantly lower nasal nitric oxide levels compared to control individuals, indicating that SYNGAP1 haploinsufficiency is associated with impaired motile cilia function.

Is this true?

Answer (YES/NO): YES